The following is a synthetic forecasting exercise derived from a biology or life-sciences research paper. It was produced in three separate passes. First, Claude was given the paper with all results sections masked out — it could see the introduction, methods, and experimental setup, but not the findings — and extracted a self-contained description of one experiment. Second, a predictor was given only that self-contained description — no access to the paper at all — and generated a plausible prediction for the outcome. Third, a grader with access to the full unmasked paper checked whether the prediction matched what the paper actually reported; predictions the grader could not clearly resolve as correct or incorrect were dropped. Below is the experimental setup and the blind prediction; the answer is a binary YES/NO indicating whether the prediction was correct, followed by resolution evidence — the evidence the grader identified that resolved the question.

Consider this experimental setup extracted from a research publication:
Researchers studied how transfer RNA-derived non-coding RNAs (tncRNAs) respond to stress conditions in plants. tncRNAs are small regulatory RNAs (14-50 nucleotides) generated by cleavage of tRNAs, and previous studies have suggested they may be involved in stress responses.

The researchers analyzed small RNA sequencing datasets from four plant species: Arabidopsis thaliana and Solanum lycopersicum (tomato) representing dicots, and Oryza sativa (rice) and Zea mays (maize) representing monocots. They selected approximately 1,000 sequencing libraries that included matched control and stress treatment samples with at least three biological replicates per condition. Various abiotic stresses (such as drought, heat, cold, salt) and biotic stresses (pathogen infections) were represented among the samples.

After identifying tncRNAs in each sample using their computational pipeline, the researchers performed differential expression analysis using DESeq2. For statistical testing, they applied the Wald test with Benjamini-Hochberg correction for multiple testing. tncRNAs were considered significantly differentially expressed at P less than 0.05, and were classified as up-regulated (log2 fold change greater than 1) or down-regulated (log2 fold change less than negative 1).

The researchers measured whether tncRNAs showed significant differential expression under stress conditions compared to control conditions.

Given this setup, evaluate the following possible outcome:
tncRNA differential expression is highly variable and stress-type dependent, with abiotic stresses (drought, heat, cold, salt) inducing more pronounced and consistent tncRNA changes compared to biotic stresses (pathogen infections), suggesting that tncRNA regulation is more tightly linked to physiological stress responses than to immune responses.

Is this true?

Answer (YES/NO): NO